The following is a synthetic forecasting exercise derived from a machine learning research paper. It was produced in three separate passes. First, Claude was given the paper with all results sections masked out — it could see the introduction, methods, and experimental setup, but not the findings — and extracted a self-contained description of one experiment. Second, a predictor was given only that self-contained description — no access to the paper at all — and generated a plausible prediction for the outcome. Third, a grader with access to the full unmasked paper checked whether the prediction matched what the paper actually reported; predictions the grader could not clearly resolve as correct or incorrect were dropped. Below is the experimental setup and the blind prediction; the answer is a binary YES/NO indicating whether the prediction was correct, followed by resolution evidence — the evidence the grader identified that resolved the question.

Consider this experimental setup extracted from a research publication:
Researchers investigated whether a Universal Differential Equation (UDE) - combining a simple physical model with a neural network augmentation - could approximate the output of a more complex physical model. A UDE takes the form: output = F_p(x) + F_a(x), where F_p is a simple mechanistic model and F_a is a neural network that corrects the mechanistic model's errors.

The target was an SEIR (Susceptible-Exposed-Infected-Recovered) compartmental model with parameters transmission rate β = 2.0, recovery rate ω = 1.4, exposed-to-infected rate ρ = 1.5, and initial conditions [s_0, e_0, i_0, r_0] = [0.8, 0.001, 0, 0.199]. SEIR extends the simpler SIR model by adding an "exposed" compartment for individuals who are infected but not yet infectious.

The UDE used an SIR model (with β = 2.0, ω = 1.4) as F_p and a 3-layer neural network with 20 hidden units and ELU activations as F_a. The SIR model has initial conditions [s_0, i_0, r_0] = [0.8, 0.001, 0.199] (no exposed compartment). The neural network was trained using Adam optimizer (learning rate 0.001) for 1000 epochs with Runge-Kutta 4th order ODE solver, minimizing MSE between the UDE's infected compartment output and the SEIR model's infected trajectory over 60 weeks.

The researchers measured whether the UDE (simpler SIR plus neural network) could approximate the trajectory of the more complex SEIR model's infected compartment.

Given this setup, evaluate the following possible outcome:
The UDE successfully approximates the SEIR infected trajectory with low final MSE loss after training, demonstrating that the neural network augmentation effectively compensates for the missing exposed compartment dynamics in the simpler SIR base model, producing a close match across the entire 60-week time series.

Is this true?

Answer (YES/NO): YES